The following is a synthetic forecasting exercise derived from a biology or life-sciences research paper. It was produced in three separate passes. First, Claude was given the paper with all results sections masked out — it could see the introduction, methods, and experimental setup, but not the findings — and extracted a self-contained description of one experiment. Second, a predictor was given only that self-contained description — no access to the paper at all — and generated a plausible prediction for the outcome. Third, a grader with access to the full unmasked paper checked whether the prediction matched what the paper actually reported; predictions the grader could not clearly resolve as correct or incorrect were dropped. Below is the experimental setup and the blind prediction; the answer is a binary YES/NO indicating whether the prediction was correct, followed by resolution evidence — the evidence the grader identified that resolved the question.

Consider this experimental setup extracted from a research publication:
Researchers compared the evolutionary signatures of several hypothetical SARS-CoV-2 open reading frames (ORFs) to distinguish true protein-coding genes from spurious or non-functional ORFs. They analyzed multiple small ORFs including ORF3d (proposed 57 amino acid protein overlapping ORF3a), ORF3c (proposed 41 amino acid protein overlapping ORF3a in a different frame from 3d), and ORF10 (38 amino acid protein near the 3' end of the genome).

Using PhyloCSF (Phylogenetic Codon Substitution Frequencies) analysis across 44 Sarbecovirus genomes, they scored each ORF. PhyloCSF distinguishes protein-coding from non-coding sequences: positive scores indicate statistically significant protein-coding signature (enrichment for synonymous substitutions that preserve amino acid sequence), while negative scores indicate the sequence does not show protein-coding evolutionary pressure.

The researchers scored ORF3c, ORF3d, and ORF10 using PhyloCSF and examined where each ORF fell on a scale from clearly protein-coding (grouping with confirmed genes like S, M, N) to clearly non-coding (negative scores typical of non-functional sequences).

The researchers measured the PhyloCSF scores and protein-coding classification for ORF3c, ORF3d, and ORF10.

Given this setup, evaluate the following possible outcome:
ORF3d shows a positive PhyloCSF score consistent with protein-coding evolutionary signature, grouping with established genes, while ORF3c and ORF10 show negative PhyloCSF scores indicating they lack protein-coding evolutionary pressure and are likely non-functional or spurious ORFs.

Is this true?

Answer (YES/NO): NO